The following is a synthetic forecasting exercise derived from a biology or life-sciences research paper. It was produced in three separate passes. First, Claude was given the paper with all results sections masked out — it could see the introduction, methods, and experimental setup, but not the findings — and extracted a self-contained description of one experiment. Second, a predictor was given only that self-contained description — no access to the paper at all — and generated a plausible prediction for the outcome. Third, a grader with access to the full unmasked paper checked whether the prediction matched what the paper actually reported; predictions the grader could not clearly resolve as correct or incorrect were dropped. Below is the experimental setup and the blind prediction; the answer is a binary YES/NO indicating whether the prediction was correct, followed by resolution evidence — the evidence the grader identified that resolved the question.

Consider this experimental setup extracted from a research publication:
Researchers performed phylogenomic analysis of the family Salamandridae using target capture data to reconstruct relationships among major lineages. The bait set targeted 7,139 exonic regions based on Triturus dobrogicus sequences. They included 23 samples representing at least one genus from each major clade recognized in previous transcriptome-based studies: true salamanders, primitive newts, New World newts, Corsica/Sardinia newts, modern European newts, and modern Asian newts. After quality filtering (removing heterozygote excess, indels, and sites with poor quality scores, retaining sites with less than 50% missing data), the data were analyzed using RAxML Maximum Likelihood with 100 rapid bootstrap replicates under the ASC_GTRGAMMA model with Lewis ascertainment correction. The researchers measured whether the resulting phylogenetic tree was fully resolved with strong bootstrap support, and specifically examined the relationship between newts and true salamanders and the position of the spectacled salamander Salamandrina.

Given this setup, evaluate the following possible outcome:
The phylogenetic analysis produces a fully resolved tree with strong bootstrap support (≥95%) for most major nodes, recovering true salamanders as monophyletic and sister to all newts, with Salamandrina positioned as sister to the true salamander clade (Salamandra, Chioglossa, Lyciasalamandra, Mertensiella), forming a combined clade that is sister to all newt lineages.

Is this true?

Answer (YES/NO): YES